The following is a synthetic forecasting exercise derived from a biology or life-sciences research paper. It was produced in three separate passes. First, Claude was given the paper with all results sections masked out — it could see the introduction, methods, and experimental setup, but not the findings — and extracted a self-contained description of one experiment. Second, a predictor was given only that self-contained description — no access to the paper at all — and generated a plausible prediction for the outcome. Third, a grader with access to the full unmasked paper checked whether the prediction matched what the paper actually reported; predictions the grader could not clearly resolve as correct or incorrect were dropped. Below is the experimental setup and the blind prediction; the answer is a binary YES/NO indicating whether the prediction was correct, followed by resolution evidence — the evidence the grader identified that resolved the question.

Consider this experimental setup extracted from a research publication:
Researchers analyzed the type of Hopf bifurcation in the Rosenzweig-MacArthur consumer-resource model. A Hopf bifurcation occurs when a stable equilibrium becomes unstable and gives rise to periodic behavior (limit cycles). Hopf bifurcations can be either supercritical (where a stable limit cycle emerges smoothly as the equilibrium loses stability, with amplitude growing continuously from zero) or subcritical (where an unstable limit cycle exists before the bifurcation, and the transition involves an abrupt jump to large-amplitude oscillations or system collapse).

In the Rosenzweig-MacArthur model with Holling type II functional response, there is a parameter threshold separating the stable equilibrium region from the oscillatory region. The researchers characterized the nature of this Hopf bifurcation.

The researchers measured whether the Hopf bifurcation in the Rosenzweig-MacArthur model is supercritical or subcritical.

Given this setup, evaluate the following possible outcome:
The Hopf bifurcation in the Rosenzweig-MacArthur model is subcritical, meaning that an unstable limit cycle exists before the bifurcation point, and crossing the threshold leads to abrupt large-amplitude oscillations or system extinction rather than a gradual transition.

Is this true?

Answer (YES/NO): NO